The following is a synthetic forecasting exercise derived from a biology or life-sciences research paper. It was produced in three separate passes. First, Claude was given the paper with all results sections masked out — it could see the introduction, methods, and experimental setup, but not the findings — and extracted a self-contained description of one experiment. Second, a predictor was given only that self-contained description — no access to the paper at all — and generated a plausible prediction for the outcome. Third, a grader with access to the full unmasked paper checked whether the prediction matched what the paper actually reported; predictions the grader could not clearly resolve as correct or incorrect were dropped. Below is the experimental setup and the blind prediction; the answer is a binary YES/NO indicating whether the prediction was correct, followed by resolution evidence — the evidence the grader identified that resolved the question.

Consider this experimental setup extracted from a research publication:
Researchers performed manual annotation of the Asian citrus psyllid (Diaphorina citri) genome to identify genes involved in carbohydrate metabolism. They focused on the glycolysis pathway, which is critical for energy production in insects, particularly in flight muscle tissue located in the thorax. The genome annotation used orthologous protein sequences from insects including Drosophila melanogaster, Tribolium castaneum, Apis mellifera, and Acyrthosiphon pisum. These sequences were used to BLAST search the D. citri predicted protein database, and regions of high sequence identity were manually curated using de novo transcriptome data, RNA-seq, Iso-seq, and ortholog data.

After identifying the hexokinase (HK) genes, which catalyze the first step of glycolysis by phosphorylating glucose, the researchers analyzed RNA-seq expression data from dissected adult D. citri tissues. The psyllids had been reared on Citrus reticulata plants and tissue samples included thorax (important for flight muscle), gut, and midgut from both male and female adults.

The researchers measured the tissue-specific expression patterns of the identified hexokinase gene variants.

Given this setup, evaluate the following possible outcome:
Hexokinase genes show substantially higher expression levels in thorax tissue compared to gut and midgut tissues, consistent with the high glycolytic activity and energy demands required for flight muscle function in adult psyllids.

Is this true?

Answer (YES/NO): NO